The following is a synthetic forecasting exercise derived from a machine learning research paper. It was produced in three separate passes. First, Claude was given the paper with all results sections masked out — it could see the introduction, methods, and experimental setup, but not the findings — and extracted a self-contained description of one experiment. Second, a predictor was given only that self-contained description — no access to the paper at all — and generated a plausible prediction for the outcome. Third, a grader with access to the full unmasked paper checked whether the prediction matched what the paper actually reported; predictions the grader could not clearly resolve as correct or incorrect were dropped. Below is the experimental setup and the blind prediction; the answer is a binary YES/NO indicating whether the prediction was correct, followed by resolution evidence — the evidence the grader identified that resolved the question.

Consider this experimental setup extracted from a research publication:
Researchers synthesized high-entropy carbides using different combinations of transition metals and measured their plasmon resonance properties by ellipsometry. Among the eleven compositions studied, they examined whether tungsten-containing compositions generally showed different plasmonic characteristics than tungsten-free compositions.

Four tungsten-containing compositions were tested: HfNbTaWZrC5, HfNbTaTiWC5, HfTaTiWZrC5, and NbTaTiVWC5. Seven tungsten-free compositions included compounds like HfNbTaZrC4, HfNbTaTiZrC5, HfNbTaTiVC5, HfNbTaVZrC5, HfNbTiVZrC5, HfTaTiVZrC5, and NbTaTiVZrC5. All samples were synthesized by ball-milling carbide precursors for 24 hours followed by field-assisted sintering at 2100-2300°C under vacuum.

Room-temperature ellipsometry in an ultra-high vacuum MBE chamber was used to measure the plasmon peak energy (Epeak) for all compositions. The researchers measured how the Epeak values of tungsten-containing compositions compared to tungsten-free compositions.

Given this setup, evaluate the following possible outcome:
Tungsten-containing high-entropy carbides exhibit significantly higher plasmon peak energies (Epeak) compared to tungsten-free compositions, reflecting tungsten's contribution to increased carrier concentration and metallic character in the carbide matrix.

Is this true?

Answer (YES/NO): NO